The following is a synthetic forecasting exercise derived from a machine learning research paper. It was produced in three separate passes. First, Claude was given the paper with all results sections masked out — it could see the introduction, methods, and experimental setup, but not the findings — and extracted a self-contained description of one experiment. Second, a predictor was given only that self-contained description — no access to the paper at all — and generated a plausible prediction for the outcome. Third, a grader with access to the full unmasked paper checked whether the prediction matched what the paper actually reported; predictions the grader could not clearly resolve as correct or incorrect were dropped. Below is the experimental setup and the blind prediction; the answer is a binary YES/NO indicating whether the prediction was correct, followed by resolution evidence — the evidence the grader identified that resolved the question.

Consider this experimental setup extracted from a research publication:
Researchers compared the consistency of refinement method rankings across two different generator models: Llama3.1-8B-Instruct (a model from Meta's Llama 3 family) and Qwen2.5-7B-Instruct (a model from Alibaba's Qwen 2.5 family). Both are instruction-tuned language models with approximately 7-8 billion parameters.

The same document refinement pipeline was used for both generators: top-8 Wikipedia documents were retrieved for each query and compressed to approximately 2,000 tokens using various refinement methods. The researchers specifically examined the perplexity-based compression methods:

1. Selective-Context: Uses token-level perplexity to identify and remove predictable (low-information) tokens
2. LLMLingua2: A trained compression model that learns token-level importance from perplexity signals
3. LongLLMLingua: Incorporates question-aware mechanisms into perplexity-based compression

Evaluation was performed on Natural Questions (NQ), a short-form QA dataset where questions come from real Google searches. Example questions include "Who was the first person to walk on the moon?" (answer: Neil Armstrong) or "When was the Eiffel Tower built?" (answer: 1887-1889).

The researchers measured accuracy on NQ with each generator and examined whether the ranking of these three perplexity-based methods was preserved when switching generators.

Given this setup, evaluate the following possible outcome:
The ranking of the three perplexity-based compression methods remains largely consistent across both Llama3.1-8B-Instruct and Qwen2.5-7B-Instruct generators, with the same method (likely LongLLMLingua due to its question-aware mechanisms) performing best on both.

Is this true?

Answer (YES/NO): YES